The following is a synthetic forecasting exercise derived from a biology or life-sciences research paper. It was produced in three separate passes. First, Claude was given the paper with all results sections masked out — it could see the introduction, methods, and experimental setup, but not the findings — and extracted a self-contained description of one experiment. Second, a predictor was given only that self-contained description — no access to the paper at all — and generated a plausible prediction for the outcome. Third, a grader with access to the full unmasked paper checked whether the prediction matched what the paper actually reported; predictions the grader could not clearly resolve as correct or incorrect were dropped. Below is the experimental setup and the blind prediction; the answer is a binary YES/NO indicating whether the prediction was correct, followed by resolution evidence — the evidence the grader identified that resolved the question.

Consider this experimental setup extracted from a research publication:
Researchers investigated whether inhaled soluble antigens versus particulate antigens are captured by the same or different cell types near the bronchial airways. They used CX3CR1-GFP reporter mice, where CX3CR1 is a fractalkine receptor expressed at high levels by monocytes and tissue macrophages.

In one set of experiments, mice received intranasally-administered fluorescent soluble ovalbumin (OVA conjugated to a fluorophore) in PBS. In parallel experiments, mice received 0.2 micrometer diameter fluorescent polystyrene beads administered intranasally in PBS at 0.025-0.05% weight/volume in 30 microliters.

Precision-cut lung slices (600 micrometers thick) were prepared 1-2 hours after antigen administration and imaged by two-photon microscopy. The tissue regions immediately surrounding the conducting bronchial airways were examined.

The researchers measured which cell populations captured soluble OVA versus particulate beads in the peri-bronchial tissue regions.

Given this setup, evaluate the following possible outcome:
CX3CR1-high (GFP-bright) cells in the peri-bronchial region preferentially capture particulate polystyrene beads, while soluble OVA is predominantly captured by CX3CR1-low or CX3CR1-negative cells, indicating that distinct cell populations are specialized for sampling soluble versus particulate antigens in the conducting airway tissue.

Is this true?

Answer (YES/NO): NO